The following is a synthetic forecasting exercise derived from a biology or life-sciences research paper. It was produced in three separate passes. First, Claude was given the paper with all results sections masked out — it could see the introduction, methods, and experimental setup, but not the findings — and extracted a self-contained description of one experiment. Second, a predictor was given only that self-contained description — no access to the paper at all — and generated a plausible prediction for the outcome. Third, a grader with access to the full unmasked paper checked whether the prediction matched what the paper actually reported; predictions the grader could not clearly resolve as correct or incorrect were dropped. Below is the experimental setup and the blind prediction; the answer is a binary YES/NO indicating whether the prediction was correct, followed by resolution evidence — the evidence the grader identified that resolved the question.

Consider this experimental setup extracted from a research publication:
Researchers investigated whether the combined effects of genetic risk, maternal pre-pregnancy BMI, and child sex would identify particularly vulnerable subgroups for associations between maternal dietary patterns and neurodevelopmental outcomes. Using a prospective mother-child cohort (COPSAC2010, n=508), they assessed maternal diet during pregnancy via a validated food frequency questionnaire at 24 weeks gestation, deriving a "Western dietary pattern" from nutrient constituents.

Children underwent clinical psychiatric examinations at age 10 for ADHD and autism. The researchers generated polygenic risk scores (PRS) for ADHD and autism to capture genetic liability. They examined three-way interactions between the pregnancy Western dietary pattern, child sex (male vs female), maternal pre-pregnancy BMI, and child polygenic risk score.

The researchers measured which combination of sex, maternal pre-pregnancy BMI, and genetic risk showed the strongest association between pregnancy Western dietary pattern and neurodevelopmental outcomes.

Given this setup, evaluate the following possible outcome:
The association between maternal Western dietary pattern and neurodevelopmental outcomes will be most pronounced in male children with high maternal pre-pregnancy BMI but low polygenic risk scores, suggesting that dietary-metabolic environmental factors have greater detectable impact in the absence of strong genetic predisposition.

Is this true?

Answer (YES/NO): NO